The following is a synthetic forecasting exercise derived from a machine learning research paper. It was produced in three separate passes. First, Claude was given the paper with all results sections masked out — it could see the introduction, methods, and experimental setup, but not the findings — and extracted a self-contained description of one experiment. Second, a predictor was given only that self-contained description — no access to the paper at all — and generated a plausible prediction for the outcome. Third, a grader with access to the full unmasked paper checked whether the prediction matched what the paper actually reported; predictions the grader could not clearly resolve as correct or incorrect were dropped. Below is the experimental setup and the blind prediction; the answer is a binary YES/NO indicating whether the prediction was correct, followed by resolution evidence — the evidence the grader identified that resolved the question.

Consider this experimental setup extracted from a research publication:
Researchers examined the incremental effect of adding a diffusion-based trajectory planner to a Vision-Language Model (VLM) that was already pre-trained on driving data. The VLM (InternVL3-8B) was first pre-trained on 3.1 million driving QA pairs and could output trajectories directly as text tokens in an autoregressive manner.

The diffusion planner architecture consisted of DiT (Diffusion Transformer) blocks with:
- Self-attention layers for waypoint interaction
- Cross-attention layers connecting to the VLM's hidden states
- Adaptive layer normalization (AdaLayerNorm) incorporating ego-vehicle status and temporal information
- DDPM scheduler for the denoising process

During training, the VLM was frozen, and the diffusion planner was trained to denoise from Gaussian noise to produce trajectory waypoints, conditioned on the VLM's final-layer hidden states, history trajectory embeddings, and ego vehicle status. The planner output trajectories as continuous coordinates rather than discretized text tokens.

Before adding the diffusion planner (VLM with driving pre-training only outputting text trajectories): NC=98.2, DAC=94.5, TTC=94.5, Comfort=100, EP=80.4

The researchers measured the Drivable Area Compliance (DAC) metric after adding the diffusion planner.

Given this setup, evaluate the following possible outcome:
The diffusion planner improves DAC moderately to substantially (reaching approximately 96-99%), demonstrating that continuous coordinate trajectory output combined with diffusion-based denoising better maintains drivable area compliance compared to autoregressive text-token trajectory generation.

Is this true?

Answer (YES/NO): NO